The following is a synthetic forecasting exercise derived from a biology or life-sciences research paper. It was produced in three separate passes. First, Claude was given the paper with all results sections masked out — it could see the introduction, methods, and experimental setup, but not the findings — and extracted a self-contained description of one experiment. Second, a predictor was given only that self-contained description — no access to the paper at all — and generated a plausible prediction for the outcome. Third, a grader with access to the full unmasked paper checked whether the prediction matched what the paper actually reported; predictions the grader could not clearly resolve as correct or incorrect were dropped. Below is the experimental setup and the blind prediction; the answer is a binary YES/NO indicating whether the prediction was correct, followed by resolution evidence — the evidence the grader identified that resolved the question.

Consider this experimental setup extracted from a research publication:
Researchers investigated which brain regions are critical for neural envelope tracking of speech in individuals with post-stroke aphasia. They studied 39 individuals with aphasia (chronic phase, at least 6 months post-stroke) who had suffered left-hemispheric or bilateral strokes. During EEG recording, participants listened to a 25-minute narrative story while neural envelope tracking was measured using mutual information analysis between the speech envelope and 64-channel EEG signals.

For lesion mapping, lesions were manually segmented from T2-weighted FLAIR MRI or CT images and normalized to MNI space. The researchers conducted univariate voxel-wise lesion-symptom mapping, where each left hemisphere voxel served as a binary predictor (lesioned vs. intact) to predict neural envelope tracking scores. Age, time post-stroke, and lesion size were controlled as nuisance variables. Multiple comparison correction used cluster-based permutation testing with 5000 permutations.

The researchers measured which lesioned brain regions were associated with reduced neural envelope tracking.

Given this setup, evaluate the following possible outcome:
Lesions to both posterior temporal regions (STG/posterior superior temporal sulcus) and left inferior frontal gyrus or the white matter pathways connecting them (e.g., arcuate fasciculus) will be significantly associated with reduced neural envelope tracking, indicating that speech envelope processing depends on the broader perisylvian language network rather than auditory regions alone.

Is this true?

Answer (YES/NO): NO